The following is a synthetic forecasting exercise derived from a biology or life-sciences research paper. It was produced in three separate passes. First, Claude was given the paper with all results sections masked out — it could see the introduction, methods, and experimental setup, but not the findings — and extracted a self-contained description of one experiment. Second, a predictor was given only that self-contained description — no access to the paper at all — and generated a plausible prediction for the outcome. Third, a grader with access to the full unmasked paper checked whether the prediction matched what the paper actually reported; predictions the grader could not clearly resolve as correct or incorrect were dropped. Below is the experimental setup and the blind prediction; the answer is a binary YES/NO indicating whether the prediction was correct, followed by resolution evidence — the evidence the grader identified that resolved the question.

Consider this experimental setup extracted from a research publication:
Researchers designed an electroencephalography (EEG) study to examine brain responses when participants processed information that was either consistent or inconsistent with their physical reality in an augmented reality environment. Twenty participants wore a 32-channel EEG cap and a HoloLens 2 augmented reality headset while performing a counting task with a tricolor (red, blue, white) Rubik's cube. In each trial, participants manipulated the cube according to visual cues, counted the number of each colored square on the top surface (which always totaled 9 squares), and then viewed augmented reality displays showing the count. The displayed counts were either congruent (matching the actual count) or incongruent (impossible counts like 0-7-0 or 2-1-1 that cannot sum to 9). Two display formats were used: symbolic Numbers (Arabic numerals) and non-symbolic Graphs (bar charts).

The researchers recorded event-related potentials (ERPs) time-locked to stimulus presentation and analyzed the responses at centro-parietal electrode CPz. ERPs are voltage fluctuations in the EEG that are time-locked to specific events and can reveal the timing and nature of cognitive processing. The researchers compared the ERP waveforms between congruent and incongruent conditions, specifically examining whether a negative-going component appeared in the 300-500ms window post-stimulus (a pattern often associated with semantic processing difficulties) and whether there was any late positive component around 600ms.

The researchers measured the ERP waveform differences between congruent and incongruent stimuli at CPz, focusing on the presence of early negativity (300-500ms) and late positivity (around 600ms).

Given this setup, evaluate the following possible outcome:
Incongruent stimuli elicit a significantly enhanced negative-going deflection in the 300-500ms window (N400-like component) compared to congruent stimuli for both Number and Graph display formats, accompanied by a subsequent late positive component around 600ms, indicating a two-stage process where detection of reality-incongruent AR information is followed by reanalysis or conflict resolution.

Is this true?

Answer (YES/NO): YES